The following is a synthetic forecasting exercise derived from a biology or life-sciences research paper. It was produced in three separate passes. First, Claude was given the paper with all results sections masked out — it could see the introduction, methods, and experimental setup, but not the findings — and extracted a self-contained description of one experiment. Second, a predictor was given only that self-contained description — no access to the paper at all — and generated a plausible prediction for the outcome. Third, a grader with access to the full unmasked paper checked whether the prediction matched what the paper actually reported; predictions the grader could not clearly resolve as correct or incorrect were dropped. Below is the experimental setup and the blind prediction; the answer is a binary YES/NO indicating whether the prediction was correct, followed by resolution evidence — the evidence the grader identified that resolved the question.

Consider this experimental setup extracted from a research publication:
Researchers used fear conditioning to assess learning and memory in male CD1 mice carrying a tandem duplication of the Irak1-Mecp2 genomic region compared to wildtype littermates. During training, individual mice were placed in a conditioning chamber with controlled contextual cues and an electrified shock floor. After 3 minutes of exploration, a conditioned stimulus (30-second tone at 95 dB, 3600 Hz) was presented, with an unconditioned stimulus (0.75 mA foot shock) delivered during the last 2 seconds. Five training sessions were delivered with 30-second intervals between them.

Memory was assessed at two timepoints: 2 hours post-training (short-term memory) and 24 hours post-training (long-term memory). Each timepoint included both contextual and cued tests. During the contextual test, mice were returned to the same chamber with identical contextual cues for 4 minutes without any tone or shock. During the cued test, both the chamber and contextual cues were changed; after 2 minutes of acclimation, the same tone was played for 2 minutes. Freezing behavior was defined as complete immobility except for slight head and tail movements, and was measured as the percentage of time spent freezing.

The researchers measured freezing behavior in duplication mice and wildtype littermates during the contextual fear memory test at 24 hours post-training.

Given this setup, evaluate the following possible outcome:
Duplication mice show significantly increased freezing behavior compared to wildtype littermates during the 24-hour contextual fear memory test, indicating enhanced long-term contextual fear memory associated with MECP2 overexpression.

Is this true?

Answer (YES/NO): NO